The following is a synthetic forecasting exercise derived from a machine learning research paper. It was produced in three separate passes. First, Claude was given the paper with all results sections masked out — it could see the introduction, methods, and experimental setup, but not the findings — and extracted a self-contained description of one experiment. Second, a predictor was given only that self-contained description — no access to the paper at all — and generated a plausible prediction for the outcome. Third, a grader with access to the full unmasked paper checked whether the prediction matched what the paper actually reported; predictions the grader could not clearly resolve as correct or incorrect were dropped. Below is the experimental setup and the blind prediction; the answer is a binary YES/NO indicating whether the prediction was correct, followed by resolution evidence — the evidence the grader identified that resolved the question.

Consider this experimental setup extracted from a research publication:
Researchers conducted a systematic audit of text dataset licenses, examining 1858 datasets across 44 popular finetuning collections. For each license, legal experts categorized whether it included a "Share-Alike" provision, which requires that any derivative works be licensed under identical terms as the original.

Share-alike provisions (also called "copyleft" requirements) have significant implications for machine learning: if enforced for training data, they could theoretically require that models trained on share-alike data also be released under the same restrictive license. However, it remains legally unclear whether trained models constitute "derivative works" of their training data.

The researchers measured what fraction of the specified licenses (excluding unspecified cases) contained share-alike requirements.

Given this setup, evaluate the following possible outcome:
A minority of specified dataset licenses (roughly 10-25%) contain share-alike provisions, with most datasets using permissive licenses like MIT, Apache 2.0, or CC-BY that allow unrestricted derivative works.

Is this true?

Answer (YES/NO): NO